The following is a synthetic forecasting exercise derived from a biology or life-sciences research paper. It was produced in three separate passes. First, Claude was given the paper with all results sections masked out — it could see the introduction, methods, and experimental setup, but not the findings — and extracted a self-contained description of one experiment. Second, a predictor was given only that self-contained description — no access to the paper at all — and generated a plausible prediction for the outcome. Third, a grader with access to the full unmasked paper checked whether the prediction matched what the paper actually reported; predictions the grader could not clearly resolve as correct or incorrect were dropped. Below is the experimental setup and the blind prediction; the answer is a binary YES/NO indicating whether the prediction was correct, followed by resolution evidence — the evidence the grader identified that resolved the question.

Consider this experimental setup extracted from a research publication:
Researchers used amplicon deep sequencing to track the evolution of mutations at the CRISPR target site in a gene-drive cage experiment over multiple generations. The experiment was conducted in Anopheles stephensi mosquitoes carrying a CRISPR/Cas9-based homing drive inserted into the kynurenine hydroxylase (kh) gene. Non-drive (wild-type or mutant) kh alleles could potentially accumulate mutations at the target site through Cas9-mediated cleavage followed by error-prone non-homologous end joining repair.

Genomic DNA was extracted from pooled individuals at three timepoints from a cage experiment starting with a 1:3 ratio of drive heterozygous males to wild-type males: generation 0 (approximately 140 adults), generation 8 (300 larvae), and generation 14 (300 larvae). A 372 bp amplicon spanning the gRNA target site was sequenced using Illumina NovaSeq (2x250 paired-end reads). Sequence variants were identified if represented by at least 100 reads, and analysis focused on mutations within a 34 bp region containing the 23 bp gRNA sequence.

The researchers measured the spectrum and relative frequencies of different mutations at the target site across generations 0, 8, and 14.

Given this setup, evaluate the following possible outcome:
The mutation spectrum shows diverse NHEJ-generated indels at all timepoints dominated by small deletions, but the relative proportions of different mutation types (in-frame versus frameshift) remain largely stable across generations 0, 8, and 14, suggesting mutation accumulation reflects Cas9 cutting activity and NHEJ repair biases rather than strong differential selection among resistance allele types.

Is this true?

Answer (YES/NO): NO